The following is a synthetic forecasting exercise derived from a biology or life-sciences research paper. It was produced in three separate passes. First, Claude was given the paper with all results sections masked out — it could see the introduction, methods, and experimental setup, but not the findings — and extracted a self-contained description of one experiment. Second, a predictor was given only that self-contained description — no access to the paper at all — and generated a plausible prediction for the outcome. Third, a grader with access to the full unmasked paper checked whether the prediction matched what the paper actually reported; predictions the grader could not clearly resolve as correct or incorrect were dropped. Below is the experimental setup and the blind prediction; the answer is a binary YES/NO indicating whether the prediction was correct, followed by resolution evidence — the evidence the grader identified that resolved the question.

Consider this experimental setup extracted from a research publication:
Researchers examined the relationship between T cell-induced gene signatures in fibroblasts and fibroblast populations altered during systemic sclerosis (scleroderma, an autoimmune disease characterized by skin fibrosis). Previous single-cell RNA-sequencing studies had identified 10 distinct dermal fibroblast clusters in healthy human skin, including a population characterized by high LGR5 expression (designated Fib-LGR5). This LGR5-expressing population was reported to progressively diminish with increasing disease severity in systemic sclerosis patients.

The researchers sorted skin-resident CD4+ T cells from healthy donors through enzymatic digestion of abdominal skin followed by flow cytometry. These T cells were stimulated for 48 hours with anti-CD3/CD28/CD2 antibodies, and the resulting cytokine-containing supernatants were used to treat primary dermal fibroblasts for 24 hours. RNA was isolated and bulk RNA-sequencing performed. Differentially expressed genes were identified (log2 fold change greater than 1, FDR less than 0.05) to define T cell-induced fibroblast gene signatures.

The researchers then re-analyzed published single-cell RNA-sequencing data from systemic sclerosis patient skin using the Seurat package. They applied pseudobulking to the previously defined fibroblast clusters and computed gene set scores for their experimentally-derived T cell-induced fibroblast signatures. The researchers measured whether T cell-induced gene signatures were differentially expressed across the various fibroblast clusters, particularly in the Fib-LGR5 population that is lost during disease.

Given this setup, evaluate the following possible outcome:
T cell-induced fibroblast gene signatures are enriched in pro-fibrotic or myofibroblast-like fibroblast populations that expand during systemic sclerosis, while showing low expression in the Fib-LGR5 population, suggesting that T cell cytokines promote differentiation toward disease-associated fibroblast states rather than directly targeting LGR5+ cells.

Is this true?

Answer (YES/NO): NO